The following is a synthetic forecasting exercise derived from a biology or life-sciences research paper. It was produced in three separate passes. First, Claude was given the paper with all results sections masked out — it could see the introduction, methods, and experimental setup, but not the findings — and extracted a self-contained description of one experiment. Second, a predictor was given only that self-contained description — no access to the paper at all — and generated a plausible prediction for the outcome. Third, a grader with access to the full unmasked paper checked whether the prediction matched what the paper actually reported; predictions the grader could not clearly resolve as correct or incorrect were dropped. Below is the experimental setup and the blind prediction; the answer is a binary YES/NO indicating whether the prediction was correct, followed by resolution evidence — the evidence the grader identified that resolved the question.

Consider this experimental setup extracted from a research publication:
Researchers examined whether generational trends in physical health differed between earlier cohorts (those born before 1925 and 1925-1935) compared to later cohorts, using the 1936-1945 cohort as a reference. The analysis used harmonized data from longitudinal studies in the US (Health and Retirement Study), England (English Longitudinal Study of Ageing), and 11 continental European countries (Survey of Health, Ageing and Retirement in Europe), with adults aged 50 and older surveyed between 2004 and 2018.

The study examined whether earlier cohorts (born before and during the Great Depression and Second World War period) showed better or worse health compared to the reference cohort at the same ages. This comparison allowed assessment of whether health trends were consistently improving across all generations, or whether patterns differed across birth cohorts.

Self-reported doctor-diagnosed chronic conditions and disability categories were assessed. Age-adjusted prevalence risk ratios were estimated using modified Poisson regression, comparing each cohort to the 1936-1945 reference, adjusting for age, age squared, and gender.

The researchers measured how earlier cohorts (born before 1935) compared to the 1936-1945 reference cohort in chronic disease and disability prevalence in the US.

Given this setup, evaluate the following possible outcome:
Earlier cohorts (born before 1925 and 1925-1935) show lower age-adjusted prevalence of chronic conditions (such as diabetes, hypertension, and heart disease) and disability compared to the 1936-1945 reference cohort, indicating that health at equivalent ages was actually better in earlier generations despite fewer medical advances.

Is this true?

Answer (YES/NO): NO